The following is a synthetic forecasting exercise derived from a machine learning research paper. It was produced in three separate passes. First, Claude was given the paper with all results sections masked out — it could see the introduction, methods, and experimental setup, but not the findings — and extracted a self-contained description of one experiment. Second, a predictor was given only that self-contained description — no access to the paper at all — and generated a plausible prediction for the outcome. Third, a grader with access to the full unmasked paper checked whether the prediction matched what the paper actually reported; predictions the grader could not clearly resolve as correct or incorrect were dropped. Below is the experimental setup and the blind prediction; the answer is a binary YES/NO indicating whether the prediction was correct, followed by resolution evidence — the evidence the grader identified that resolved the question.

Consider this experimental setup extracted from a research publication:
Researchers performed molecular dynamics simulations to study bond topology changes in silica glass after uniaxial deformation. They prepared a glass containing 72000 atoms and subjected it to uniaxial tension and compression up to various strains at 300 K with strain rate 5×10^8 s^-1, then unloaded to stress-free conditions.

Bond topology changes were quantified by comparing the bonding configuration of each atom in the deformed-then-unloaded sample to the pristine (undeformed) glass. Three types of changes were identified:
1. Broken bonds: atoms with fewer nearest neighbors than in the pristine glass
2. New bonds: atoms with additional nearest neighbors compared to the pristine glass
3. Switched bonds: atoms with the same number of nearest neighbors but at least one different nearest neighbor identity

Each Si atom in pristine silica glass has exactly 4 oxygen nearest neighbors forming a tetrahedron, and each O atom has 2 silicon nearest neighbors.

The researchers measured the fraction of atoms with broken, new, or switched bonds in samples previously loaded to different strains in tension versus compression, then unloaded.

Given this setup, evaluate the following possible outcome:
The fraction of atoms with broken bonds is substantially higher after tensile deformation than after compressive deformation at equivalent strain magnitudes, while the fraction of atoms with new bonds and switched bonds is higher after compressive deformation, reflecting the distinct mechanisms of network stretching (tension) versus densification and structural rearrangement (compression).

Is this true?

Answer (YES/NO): YES